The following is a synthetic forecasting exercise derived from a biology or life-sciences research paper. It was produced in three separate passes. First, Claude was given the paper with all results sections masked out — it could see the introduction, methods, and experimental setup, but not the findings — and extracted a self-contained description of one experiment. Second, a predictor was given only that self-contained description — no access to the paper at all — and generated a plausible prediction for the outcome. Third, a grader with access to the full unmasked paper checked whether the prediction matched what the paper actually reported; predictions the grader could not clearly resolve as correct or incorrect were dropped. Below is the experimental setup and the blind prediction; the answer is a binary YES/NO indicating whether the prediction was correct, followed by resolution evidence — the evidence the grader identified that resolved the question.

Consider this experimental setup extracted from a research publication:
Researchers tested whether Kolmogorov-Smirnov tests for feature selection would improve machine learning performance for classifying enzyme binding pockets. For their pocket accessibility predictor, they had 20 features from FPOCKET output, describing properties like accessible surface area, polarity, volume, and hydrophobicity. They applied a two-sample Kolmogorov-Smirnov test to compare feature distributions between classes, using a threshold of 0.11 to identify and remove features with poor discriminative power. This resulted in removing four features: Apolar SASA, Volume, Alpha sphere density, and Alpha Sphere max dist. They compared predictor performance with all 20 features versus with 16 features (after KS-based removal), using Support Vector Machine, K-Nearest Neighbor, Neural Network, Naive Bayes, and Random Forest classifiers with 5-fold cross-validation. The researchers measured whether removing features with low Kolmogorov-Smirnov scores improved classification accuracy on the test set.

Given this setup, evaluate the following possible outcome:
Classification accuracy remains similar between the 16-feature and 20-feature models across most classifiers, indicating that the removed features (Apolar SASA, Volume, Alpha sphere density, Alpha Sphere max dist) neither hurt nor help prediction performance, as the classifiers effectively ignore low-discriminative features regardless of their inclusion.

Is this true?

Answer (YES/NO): YES